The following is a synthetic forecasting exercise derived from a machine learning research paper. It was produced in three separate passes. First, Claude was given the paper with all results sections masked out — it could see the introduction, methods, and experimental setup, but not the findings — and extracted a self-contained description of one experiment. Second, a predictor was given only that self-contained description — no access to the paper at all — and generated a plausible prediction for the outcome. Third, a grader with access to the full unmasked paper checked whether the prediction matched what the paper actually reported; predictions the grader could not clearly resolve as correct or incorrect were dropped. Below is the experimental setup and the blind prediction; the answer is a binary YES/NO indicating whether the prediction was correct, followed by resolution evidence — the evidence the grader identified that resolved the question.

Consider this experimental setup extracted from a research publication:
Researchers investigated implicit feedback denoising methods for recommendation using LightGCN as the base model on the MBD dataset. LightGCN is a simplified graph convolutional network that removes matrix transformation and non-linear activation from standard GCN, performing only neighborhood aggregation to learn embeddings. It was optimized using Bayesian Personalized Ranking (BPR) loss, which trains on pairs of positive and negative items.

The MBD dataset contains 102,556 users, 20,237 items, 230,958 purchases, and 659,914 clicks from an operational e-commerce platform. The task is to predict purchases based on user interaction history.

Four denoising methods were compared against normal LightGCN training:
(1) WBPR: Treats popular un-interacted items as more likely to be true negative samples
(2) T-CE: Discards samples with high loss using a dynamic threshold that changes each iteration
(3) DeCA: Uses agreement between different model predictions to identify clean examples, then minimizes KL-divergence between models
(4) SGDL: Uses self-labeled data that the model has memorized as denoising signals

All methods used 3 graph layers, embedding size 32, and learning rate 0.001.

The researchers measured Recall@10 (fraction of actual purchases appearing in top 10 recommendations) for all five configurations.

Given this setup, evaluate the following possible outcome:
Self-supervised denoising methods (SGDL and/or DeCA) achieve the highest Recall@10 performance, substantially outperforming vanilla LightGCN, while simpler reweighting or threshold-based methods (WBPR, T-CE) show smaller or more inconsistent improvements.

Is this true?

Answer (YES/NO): NO